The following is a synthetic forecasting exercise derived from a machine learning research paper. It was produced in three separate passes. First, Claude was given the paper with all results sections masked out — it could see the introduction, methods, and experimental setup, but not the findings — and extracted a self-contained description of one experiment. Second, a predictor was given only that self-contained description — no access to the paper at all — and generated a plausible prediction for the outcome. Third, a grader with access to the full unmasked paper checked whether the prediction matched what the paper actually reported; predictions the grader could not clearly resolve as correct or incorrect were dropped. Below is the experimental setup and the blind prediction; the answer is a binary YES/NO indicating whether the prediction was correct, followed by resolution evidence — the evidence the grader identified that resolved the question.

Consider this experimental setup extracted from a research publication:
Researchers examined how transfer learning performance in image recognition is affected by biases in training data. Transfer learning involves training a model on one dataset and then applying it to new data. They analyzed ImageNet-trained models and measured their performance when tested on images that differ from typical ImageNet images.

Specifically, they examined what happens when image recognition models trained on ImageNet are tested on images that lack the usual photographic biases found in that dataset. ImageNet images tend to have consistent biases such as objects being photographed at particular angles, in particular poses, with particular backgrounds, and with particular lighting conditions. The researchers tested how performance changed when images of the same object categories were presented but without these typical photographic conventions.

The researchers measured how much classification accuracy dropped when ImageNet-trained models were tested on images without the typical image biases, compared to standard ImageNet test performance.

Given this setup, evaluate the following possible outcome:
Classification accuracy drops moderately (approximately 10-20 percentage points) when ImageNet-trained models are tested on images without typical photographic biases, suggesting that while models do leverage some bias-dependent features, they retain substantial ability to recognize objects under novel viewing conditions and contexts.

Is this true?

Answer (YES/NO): NO